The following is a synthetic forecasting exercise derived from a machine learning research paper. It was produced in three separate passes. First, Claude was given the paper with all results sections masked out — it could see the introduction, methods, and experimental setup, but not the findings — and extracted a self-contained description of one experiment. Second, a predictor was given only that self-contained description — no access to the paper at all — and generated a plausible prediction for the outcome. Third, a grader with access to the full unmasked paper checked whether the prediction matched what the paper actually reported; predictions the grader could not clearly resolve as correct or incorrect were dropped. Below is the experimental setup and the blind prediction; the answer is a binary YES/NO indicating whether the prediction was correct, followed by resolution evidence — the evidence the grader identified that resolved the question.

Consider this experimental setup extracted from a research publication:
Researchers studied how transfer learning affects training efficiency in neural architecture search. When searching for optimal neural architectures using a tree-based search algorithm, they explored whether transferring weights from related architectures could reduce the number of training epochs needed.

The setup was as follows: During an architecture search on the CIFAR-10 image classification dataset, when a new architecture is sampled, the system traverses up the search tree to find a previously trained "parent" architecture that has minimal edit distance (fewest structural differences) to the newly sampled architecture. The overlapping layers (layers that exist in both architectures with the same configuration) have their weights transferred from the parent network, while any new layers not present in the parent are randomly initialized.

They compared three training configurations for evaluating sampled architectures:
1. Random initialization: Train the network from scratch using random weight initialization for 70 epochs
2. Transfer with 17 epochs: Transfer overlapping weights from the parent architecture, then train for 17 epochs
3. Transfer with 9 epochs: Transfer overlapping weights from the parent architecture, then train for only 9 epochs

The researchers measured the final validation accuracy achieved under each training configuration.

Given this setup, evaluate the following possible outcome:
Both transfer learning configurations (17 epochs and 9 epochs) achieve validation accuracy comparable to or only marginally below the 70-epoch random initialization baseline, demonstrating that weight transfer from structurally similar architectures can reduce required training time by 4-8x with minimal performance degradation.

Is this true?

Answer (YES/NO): NO